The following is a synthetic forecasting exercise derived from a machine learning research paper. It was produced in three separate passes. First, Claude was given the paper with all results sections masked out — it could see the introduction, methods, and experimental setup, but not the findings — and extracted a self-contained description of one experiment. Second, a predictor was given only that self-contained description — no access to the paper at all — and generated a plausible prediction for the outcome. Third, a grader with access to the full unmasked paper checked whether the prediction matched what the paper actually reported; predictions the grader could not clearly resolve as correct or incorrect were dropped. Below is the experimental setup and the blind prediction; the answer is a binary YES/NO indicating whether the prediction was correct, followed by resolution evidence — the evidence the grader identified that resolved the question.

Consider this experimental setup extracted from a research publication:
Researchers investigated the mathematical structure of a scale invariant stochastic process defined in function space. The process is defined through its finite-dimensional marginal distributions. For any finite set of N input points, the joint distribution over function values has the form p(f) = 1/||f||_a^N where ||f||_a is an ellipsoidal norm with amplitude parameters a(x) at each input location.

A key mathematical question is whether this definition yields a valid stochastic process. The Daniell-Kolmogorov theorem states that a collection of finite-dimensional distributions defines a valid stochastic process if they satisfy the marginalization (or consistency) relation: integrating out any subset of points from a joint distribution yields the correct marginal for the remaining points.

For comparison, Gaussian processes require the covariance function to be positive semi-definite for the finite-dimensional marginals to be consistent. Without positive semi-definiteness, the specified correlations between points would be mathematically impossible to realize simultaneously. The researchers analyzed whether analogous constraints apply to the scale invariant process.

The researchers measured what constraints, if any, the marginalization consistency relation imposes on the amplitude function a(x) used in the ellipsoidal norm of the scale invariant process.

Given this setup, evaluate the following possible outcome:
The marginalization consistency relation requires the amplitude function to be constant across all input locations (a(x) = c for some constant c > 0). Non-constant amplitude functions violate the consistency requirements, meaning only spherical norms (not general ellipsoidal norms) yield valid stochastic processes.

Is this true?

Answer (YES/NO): NO